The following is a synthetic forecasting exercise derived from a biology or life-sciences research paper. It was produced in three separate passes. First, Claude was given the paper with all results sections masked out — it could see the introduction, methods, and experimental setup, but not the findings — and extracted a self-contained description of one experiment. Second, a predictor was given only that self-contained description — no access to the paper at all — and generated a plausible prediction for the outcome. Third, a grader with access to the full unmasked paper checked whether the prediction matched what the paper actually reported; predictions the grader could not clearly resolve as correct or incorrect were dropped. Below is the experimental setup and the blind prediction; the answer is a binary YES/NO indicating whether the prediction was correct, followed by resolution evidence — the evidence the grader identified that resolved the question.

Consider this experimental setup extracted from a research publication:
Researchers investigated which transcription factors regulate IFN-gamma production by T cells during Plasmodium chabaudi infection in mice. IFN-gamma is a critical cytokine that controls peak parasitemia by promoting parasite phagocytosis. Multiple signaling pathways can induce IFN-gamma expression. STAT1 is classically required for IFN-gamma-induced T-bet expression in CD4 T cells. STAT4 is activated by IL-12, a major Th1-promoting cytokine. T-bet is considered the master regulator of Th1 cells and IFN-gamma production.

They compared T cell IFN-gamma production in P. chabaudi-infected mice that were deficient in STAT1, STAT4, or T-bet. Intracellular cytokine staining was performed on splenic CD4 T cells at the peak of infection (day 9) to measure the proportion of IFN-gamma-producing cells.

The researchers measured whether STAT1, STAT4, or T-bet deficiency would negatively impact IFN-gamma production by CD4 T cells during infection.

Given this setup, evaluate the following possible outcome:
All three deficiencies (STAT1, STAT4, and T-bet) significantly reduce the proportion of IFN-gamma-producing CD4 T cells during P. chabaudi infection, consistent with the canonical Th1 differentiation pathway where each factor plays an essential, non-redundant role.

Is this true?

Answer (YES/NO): NO